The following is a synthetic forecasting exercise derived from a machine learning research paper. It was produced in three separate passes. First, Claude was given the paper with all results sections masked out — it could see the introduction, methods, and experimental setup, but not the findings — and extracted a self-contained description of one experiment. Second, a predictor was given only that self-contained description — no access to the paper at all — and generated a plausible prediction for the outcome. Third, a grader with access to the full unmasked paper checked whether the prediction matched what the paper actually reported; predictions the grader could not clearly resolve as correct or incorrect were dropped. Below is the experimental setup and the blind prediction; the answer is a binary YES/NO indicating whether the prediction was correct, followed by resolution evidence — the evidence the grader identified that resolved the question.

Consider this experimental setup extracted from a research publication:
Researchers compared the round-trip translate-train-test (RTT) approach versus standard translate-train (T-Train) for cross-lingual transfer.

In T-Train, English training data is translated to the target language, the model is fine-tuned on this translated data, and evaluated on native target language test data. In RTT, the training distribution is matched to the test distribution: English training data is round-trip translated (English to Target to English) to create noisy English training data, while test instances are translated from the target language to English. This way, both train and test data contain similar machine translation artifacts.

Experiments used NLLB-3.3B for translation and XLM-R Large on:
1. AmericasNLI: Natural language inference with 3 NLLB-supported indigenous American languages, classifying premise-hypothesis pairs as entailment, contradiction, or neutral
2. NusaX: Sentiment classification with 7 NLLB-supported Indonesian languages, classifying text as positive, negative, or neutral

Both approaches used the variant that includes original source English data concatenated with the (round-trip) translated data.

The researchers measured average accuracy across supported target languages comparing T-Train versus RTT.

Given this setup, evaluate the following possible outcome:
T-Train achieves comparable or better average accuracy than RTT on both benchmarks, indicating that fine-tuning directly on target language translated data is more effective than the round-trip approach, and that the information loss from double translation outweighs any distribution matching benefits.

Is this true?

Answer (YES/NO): NO